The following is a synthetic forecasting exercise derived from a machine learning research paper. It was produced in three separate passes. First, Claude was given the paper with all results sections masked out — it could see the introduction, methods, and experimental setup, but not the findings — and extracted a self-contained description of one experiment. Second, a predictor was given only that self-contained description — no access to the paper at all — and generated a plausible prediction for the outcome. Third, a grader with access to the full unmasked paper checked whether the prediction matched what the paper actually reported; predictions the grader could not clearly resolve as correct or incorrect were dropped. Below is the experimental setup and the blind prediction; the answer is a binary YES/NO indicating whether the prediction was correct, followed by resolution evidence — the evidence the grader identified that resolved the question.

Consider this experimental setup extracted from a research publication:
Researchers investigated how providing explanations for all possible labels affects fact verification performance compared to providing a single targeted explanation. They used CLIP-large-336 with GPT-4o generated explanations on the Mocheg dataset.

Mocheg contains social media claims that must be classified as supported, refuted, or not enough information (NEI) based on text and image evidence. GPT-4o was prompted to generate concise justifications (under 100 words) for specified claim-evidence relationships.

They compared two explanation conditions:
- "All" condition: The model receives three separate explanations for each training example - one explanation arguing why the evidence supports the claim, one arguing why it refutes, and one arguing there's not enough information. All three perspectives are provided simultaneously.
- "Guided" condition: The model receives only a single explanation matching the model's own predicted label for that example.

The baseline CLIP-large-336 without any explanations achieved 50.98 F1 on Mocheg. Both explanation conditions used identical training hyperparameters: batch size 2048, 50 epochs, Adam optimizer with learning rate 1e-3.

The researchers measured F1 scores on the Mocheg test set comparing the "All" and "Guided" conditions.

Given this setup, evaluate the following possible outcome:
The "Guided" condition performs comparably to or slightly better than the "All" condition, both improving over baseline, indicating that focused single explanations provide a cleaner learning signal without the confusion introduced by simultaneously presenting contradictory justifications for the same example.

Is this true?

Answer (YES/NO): NO